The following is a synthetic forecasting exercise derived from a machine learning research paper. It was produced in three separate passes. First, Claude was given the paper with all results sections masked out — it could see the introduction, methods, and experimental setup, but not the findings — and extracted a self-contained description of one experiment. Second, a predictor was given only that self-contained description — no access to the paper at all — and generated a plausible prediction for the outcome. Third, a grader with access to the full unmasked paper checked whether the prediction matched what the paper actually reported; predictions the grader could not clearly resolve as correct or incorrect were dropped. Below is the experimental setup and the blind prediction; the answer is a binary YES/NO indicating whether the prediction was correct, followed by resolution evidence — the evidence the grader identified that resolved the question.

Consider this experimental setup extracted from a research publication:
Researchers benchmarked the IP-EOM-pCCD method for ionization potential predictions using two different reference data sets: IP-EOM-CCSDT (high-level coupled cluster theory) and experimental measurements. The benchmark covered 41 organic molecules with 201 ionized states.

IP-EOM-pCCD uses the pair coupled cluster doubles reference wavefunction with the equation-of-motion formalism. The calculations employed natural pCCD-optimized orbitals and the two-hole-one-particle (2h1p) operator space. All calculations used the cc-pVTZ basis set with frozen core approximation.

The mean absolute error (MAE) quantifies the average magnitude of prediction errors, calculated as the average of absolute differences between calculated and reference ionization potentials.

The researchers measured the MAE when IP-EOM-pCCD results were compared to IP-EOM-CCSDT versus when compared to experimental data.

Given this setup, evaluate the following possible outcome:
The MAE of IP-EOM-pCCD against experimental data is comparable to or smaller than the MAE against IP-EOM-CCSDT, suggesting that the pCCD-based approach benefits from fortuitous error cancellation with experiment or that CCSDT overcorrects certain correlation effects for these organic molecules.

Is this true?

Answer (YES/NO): NO